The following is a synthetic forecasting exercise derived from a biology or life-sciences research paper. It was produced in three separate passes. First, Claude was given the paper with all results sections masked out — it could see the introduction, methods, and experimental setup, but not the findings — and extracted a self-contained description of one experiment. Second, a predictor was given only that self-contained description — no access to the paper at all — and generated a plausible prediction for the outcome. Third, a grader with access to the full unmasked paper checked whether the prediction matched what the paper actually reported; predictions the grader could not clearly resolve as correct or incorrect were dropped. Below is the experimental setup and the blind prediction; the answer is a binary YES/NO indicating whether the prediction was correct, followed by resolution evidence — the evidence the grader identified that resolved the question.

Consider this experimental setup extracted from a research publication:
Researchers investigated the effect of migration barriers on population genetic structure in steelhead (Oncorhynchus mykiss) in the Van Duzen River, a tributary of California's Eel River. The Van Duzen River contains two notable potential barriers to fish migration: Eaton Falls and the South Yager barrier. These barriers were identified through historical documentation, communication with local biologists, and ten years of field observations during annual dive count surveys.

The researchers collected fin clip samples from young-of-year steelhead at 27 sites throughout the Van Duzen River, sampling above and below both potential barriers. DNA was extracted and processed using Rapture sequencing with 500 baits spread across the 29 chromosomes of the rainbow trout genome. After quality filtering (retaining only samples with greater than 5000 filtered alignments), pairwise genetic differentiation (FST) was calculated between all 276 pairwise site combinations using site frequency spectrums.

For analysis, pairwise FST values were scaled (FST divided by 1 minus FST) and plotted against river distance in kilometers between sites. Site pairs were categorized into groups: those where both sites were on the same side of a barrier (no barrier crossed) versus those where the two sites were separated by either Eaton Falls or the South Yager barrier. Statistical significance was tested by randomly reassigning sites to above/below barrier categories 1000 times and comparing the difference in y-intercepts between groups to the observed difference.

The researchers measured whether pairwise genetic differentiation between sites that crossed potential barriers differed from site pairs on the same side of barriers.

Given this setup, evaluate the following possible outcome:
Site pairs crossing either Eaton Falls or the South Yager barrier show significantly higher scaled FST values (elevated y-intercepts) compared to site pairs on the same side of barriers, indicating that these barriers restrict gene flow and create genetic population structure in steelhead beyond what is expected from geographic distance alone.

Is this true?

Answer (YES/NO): YES